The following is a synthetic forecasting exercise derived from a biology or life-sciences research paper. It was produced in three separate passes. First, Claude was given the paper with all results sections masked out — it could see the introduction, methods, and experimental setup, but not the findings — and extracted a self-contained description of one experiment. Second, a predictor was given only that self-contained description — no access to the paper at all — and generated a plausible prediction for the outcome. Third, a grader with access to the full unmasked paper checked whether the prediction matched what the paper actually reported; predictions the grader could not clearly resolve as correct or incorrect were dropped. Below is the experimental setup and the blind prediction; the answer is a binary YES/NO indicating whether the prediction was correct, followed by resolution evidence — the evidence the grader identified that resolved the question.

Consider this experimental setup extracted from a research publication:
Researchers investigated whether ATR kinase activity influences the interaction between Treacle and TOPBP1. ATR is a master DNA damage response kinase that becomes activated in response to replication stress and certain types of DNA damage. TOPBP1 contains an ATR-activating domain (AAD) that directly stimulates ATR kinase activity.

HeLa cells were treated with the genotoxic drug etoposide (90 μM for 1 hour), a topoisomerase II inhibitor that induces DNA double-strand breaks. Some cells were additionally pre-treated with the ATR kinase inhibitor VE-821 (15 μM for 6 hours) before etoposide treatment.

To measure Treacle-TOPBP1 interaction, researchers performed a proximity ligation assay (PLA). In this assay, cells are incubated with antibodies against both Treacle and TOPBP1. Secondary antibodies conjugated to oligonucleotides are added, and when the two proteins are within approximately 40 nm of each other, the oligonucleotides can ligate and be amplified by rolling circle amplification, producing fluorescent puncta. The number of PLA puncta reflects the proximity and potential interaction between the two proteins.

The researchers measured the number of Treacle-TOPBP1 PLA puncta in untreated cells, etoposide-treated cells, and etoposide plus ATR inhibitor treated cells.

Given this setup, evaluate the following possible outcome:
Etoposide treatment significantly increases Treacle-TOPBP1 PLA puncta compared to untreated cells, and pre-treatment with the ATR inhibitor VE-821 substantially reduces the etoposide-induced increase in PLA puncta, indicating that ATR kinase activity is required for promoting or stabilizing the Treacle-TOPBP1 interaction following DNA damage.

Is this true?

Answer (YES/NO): YES